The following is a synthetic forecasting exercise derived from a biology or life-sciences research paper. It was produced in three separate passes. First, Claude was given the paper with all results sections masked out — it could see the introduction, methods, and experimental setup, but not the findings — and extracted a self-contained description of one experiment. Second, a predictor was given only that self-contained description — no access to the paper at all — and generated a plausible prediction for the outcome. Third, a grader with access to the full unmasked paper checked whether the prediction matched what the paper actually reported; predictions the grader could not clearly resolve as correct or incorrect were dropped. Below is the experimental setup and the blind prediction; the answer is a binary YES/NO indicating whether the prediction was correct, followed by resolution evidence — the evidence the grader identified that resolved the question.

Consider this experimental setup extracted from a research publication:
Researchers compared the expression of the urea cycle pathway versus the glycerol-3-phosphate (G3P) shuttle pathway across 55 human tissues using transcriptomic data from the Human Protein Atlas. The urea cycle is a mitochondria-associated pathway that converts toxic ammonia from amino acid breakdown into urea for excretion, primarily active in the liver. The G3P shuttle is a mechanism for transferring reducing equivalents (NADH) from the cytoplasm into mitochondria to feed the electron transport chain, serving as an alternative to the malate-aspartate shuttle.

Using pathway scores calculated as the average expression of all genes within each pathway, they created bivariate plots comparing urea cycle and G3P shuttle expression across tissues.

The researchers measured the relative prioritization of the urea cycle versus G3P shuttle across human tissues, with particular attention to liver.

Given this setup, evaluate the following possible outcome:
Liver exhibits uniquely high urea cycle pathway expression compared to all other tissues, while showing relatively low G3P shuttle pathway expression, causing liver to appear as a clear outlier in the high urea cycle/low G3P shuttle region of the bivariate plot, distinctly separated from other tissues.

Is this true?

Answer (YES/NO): YES